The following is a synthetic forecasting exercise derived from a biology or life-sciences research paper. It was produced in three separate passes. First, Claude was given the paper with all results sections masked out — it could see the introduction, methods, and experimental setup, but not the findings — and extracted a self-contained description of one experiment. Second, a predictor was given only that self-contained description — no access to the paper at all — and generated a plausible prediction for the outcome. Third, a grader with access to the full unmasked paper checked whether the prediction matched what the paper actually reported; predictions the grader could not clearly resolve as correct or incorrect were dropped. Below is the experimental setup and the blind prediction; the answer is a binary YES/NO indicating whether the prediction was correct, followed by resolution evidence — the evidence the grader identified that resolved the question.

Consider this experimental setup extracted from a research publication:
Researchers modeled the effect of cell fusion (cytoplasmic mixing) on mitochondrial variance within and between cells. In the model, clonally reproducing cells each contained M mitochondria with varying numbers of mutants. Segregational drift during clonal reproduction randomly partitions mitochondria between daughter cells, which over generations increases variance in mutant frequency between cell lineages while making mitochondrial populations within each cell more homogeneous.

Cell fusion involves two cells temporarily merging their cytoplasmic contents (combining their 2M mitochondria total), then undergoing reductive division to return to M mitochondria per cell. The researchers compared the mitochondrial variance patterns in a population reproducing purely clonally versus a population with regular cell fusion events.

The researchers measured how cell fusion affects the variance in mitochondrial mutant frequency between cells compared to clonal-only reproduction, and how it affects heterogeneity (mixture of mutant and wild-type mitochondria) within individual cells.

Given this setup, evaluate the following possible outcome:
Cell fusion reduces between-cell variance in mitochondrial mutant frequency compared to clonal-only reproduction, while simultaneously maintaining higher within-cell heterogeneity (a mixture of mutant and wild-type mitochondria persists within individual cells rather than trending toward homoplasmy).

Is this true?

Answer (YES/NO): YES